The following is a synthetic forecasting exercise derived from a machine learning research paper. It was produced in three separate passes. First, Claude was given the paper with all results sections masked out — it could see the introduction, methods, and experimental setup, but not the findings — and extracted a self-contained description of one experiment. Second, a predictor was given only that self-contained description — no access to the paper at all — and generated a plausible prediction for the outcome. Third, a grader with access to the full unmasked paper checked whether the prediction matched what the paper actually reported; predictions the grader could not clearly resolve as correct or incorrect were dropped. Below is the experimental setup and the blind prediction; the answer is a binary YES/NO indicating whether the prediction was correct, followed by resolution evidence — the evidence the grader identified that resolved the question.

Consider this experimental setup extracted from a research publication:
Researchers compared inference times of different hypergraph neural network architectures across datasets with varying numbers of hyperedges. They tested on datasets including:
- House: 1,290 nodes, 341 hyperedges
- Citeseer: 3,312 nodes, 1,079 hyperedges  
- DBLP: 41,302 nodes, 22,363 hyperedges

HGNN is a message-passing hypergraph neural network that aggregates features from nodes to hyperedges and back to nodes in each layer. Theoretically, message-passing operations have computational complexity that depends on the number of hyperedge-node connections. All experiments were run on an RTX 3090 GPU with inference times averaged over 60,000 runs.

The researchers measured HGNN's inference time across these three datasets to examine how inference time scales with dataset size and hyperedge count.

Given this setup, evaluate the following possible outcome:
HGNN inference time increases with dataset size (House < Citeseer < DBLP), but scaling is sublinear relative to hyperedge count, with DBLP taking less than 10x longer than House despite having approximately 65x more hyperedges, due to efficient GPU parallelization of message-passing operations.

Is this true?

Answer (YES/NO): NO